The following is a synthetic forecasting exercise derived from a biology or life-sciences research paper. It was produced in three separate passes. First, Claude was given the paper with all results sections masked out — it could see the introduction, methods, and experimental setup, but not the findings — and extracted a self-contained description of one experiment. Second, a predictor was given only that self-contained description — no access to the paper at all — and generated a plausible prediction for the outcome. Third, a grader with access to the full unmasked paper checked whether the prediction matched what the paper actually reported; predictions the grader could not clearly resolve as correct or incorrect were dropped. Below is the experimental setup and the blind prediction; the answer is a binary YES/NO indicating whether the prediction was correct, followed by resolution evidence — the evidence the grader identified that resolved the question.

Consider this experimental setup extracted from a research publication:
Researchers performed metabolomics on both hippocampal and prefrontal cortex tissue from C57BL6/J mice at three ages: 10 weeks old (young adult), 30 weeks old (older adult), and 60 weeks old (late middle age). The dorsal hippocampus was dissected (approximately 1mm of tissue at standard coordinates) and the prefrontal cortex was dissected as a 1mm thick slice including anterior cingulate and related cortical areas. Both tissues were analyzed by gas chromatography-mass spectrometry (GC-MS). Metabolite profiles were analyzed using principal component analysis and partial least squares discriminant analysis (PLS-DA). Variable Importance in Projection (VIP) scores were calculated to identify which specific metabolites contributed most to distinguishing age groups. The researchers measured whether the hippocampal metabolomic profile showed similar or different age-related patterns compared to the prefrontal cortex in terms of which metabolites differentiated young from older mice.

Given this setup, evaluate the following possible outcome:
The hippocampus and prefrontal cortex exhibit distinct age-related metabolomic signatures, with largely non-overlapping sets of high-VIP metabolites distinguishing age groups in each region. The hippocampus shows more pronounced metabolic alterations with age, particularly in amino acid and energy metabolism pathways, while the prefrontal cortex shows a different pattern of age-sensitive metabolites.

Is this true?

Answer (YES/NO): NO